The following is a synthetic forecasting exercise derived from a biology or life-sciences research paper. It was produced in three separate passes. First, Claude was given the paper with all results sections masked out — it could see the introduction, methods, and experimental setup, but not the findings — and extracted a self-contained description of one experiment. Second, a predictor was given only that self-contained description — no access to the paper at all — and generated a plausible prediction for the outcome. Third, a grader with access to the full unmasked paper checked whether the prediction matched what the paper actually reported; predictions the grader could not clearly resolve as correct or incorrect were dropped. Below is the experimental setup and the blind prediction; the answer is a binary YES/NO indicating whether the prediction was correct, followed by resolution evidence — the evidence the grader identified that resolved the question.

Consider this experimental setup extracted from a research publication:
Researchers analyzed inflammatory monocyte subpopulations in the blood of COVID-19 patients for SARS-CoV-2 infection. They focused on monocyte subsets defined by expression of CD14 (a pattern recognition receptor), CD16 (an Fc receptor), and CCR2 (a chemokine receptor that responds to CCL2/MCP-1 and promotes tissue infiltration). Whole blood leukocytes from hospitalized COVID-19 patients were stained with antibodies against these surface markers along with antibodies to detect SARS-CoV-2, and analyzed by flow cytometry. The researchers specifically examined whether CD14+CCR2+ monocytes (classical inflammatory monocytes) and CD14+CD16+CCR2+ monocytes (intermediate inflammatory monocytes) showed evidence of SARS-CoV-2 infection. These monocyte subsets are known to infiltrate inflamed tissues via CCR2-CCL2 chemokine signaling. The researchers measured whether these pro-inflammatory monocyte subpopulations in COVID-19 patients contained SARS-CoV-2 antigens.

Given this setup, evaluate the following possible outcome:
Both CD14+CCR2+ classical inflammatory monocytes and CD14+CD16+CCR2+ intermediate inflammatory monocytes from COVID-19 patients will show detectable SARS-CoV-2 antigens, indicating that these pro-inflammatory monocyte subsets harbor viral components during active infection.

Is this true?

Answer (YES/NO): YES